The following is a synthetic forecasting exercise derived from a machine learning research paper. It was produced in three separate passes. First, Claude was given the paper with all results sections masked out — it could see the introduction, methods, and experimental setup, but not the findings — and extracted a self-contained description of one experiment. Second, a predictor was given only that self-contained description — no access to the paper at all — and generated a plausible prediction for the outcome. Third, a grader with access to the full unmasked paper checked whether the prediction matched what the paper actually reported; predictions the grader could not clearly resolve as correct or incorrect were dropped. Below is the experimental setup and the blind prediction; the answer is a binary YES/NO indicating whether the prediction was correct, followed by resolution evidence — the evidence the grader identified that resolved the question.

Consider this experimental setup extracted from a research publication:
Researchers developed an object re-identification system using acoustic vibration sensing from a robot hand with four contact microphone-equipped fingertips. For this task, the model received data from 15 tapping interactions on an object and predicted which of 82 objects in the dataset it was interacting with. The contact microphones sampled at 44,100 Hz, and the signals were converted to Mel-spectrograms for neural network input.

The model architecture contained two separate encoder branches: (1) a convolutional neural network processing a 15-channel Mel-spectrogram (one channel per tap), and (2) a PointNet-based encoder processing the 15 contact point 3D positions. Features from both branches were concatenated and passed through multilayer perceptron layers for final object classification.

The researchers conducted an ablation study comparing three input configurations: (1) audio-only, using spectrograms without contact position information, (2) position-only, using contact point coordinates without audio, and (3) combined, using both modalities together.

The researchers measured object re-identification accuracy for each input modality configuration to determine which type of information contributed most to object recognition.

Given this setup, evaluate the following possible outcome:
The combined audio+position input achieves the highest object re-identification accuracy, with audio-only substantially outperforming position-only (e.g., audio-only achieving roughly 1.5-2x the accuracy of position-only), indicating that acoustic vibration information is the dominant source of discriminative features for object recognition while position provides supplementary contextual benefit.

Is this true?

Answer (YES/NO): YES